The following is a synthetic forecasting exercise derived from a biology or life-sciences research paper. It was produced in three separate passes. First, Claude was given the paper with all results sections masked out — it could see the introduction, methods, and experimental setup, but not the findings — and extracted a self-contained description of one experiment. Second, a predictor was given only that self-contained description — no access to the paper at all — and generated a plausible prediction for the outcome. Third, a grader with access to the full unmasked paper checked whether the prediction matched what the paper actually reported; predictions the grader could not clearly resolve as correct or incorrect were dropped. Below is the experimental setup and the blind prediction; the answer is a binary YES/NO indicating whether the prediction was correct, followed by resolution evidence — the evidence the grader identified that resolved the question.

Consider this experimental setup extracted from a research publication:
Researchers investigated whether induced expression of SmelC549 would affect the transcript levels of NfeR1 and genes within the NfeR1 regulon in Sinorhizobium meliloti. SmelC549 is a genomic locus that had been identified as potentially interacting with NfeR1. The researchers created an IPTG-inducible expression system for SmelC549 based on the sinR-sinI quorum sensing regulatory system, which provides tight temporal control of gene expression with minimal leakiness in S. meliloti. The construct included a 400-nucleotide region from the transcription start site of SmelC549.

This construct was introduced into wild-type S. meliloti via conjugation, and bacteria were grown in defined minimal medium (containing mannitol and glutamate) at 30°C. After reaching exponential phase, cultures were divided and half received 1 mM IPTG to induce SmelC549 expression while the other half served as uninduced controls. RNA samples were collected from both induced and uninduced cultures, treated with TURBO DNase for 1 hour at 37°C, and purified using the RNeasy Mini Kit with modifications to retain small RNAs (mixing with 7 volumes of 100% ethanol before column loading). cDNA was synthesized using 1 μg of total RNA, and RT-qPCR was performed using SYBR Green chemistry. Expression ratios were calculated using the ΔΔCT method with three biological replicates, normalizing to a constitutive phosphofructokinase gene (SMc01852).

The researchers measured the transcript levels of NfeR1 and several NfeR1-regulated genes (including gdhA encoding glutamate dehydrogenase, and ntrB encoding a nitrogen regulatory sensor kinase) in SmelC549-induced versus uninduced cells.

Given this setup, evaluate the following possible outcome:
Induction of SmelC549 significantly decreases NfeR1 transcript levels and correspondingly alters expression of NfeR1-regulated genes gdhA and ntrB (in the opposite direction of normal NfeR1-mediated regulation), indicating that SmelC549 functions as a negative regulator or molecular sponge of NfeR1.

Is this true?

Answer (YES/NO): NO